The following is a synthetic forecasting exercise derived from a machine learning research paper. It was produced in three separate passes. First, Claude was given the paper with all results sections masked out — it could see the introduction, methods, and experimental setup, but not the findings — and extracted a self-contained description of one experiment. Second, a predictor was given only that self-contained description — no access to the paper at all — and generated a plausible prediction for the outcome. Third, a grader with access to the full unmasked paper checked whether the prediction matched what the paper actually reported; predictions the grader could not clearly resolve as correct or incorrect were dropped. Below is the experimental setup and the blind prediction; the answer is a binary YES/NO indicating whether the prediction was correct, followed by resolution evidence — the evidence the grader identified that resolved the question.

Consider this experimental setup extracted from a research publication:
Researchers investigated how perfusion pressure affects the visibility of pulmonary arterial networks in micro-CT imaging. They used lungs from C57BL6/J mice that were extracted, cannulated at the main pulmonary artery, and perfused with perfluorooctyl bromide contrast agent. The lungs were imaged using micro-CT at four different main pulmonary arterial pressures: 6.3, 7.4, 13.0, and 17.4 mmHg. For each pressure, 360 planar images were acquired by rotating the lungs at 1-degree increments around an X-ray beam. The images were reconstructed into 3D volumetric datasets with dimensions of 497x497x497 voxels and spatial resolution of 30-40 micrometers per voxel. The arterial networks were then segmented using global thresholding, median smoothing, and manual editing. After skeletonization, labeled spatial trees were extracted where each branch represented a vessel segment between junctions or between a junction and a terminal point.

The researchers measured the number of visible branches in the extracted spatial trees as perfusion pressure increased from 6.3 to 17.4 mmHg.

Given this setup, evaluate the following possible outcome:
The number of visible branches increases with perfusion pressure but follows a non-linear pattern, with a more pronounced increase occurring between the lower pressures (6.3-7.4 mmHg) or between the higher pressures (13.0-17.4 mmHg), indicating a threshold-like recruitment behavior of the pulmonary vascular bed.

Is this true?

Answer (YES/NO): NO